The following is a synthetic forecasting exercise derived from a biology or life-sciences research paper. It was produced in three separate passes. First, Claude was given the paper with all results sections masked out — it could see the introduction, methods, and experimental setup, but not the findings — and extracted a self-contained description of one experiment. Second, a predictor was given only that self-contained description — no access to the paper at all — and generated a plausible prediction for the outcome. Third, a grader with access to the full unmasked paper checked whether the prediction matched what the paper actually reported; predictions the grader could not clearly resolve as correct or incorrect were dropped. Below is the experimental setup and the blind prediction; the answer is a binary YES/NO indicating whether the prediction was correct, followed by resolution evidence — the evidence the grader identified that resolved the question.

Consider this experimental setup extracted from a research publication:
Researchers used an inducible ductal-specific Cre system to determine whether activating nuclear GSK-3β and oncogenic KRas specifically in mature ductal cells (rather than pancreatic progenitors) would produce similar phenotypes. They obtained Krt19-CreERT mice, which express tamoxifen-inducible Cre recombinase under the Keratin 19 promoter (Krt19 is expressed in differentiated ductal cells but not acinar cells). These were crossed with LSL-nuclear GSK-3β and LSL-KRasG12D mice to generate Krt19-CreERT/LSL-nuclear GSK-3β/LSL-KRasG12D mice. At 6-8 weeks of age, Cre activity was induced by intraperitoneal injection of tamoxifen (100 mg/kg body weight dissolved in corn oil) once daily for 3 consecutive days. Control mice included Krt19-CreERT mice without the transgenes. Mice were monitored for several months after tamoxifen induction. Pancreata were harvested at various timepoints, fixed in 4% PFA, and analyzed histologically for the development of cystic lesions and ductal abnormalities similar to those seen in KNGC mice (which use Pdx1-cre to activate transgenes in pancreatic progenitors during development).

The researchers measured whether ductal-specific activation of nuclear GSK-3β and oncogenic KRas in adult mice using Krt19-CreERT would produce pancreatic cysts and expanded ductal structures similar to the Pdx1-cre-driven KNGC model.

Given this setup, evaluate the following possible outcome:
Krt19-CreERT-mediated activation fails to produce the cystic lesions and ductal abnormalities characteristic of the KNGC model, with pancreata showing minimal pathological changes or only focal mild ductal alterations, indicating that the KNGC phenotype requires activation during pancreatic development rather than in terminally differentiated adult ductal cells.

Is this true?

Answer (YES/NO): YES